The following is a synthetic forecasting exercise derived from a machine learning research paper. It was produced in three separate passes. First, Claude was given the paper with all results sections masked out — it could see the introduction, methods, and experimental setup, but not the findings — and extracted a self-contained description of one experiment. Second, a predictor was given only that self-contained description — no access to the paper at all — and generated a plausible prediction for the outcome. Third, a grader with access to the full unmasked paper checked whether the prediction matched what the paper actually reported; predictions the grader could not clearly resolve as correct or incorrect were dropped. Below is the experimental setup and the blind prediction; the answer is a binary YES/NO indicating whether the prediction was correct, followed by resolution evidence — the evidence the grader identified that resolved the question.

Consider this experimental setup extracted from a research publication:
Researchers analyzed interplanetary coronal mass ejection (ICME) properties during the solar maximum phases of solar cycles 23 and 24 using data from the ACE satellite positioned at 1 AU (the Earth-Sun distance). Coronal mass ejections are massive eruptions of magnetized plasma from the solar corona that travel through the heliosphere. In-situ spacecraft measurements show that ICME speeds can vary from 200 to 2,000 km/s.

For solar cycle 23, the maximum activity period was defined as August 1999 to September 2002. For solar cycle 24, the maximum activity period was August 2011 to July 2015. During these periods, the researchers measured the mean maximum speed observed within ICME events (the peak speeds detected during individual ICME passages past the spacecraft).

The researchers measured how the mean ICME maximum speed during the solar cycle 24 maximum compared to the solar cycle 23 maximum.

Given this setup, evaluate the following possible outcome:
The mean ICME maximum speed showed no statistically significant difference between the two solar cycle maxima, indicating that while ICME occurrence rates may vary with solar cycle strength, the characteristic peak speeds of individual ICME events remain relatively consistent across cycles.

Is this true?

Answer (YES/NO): NO